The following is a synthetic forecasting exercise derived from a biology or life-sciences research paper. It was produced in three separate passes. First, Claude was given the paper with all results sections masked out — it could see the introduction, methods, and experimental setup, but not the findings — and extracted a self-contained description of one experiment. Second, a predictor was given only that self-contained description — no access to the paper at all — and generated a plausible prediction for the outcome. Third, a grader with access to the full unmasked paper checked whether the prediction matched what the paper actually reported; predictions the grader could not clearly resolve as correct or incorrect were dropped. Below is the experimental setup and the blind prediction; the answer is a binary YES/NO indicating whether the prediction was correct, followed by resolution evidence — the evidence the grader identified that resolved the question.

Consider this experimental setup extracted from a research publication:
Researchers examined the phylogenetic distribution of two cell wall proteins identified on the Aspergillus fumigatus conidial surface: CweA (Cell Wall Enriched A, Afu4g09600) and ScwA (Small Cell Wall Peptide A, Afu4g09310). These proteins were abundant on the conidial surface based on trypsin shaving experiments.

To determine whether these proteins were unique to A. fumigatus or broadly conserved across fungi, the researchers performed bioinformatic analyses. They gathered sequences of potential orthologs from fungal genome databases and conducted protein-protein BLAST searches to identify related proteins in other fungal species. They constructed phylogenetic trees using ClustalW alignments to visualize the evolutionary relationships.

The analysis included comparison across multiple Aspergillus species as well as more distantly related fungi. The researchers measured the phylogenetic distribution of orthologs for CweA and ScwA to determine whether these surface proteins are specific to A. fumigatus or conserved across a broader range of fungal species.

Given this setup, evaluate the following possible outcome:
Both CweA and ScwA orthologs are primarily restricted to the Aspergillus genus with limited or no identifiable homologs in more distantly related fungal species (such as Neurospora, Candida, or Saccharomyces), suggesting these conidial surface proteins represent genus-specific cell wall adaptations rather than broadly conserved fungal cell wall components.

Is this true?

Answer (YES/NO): NO